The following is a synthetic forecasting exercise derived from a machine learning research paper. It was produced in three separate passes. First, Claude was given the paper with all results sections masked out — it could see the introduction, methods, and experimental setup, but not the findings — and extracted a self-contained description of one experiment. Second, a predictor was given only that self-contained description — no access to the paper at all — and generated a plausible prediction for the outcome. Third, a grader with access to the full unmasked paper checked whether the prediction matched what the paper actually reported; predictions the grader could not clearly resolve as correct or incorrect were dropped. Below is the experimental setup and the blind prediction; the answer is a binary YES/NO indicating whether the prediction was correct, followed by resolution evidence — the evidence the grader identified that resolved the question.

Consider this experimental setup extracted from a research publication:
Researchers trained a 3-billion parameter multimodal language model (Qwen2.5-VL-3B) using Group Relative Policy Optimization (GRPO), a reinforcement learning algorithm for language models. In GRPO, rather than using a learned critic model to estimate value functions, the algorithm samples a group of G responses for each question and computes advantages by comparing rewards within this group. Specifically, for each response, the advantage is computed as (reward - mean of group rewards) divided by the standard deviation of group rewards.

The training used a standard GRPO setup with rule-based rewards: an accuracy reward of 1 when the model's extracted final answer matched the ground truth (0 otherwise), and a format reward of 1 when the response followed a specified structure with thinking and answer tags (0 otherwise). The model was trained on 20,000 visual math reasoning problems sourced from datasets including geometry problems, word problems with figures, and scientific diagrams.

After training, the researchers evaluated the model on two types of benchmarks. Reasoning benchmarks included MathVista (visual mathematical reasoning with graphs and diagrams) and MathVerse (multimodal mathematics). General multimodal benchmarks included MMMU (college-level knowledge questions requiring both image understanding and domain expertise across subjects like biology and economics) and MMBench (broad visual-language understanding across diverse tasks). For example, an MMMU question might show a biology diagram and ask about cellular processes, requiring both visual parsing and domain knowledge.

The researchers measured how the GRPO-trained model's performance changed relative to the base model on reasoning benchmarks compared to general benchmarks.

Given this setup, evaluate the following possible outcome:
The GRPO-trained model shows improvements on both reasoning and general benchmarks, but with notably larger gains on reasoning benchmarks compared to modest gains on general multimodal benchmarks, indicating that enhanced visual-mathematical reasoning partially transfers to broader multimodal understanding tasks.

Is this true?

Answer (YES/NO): NO